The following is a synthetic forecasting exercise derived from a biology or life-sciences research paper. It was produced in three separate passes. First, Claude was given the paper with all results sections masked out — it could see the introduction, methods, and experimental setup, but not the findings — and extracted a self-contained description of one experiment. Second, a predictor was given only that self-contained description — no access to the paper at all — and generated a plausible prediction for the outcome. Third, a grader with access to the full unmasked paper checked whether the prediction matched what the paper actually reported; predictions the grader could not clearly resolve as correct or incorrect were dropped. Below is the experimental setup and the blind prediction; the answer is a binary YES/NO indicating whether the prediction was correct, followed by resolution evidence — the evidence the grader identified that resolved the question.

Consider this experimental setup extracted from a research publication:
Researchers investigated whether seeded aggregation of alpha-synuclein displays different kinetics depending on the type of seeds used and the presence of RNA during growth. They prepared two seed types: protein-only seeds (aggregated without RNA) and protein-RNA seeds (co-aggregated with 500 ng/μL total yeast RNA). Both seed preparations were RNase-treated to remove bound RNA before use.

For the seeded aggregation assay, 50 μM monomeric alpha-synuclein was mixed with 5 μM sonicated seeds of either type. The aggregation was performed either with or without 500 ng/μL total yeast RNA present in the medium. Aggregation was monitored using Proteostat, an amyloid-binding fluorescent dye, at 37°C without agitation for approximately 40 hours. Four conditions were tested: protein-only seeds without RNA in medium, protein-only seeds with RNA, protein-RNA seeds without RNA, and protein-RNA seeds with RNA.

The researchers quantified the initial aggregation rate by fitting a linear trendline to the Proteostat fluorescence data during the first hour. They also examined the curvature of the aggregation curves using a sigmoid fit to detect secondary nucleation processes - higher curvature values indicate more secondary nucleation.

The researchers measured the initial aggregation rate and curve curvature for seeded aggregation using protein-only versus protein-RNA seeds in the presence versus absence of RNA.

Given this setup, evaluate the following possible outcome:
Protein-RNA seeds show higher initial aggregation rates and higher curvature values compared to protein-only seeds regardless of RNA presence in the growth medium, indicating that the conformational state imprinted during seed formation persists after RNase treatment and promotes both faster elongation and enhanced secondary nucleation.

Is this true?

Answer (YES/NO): NO